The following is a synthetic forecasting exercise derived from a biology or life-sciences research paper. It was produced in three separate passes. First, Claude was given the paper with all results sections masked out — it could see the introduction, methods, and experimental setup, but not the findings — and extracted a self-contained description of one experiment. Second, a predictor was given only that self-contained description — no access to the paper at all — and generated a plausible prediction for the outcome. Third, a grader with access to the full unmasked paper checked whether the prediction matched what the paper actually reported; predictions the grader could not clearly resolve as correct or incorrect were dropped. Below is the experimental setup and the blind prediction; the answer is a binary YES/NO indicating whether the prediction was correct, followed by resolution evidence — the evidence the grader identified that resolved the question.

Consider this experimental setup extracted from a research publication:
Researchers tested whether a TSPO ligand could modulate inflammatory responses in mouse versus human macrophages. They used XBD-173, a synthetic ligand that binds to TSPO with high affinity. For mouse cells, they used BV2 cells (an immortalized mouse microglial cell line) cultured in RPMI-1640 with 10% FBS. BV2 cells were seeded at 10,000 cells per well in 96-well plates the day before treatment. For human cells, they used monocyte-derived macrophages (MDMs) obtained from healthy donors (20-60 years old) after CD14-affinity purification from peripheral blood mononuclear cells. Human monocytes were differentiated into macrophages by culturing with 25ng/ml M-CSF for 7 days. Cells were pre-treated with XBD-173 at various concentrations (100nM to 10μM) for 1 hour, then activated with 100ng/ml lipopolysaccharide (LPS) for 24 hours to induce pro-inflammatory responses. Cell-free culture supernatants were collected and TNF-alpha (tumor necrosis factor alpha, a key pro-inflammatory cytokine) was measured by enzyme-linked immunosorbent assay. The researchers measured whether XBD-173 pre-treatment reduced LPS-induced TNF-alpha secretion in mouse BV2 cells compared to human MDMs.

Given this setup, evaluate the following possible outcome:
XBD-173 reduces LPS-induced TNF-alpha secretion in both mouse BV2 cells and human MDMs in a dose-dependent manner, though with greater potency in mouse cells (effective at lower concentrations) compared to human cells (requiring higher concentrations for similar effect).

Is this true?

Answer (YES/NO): NO